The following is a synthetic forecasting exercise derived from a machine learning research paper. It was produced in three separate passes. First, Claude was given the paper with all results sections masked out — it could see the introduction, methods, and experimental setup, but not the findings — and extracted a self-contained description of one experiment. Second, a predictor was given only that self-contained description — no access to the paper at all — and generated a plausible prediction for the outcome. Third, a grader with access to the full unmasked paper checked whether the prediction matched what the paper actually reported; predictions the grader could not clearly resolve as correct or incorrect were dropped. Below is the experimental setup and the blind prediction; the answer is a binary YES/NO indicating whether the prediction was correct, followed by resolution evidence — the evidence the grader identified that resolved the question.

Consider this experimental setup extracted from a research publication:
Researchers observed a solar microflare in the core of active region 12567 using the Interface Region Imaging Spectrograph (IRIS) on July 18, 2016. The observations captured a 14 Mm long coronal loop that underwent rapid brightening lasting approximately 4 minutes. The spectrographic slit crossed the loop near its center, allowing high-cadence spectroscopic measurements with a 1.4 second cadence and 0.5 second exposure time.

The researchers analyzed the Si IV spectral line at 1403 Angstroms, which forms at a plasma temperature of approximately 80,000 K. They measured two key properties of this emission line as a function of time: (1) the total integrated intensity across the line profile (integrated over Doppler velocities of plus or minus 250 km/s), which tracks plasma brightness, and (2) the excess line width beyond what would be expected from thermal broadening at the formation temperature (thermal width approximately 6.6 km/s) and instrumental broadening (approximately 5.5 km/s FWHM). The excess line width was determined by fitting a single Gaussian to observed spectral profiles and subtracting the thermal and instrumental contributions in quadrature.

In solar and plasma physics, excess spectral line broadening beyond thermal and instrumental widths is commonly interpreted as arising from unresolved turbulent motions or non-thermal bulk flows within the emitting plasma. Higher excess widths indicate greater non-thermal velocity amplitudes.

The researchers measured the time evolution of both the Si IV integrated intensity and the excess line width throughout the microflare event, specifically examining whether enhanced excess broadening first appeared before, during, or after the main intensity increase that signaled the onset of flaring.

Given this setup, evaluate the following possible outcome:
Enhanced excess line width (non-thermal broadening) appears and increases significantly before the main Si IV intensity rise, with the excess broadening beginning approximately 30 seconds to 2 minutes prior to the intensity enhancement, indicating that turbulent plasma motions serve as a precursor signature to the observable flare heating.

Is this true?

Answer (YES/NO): YES